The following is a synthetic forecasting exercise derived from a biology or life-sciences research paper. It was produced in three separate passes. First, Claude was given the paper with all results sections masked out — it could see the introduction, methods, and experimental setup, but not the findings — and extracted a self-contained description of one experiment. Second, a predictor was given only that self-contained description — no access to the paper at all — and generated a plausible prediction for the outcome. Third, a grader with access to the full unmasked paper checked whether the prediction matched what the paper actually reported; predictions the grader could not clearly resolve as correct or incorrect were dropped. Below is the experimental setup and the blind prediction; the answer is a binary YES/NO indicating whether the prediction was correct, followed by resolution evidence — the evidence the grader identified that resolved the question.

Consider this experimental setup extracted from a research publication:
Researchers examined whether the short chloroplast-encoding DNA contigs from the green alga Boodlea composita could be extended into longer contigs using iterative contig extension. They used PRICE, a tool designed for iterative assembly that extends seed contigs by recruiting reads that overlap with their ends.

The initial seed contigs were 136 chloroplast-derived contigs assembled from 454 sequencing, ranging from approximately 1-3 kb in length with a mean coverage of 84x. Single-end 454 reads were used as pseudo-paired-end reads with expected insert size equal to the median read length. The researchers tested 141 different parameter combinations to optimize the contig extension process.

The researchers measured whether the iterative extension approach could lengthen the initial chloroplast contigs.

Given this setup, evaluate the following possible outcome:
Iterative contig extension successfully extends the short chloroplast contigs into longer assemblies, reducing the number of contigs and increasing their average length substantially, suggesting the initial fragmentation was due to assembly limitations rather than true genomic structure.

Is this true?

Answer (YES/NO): NO